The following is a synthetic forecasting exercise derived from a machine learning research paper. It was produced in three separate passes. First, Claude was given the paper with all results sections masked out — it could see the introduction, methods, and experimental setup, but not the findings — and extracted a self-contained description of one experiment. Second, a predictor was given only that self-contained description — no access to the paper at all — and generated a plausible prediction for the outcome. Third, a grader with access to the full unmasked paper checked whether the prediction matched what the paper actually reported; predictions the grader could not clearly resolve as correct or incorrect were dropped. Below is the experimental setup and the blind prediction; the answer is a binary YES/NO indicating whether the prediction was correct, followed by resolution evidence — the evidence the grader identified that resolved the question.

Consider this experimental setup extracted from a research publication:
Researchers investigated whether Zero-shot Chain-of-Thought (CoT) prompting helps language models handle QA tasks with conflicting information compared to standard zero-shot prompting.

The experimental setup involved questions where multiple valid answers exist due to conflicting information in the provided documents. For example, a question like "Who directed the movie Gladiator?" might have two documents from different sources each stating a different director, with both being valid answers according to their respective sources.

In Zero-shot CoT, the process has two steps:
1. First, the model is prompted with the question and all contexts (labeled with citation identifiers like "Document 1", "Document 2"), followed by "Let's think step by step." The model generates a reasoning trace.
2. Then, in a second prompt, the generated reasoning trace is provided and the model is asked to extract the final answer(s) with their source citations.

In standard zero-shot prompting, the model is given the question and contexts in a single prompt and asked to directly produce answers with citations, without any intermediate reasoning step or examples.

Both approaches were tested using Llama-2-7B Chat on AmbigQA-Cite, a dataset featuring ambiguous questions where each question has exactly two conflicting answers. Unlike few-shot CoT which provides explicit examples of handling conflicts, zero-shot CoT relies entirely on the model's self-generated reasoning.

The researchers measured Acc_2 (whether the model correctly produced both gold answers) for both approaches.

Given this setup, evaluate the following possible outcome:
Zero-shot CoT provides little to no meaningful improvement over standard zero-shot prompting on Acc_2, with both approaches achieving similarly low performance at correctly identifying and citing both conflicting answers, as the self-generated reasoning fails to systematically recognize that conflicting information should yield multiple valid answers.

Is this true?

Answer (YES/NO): NO